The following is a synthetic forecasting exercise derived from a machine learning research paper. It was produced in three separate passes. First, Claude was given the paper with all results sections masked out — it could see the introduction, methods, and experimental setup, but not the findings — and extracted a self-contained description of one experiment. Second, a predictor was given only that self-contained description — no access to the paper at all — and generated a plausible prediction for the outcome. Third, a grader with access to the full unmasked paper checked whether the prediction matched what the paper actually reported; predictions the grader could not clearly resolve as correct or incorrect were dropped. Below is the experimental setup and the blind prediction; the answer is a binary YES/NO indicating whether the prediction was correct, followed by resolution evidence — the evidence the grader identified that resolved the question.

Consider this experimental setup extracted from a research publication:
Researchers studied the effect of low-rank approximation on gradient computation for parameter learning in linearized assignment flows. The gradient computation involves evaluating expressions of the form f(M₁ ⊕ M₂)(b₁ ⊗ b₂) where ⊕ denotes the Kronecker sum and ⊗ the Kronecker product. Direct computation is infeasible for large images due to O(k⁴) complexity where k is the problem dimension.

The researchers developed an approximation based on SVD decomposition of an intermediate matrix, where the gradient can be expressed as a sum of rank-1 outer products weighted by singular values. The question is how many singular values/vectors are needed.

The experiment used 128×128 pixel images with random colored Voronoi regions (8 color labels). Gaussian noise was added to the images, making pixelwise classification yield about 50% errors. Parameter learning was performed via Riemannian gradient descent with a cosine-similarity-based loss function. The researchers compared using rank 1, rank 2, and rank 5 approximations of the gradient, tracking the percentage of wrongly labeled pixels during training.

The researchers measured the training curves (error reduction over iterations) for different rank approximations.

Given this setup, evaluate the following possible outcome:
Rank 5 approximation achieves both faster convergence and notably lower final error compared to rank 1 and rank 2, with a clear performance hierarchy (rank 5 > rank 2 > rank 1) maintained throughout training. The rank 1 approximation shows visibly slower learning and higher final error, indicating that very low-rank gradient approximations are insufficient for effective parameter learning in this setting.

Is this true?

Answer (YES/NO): NO